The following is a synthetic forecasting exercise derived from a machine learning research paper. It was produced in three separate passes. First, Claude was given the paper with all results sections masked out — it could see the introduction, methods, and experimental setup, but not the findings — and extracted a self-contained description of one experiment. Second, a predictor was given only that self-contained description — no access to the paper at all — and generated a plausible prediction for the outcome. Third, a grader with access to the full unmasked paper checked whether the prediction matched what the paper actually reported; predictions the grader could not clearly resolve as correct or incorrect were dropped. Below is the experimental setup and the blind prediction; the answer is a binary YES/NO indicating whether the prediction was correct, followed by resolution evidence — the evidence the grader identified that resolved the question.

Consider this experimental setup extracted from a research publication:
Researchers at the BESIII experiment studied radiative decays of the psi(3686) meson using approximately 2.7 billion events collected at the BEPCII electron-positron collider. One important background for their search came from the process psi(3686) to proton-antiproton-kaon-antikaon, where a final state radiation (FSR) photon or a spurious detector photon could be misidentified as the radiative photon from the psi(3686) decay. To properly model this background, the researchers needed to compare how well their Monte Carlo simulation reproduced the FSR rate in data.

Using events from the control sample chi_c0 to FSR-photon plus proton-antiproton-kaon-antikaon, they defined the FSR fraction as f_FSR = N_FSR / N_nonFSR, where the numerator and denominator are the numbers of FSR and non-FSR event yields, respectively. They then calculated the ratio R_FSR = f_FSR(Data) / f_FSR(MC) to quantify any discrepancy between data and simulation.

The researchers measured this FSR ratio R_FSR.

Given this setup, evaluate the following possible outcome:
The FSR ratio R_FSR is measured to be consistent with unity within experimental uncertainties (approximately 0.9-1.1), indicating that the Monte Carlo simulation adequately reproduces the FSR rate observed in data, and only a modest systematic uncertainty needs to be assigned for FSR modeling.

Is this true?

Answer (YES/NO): NO